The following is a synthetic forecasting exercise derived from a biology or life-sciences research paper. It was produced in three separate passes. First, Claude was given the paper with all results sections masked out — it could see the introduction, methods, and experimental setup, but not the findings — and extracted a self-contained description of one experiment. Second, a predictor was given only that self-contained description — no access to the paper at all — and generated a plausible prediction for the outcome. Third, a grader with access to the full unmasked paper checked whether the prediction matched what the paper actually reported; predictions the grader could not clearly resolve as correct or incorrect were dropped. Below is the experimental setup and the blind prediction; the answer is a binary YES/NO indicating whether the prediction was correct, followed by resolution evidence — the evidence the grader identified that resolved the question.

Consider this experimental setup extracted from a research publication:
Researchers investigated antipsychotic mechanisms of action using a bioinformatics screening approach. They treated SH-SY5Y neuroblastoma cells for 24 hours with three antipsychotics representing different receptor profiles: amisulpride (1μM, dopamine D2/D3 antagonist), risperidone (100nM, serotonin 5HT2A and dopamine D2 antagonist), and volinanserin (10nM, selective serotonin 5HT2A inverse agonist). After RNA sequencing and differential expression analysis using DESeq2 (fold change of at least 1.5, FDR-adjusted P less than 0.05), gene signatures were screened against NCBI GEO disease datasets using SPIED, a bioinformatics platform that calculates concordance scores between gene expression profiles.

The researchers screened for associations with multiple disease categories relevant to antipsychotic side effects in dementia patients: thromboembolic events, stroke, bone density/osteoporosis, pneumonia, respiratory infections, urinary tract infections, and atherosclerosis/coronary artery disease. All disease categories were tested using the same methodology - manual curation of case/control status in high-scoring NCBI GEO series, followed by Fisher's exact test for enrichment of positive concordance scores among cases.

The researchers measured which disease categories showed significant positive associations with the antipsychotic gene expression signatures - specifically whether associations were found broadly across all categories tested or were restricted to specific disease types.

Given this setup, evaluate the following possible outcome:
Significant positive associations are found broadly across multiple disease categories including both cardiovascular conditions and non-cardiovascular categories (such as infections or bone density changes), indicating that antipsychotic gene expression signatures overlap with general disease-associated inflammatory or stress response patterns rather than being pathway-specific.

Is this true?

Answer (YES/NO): NO